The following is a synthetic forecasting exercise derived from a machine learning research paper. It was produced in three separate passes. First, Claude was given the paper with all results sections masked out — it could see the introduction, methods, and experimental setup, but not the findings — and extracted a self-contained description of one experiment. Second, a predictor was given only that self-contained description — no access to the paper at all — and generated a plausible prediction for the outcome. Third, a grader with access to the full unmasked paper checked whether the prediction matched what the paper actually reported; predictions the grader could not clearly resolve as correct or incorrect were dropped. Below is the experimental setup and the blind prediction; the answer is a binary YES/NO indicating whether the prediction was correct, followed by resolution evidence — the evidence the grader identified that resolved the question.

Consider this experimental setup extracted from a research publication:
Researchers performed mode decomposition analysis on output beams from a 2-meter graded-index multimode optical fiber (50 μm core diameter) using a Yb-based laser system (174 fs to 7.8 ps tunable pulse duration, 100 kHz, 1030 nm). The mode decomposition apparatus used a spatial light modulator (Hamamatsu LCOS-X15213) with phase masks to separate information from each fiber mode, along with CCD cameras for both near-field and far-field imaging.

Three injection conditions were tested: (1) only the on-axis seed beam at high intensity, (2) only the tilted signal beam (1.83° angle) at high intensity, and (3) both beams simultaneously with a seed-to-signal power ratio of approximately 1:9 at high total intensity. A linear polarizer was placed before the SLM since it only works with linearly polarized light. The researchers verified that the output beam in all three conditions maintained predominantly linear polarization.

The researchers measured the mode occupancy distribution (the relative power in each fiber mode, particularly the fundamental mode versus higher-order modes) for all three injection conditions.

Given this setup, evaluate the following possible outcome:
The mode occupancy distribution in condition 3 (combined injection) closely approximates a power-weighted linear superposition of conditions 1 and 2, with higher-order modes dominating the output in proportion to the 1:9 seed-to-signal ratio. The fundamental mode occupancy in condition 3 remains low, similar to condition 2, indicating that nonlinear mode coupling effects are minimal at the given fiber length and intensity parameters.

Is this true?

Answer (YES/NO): NO